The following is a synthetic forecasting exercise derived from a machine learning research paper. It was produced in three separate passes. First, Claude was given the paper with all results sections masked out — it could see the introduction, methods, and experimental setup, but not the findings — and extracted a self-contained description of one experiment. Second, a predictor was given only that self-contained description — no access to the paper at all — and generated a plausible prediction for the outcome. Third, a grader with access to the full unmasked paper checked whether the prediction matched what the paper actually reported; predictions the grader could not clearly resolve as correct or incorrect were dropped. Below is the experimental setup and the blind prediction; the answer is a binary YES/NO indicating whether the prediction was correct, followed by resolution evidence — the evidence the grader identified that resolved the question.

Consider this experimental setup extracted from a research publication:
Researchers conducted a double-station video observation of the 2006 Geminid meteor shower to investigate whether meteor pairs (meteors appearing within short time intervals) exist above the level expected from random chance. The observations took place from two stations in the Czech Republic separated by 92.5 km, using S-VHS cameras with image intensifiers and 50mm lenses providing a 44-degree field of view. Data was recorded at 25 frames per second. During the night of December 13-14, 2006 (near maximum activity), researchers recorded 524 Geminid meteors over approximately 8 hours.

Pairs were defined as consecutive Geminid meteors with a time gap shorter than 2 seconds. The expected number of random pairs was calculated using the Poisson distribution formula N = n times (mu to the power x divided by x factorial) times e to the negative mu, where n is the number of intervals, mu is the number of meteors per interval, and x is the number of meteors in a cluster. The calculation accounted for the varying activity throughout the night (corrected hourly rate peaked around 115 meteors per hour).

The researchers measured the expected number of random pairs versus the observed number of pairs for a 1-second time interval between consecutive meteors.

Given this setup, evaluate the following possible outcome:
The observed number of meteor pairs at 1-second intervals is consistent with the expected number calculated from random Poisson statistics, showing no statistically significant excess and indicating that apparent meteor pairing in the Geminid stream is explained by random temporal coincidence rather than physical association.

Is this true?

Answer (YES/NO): NO